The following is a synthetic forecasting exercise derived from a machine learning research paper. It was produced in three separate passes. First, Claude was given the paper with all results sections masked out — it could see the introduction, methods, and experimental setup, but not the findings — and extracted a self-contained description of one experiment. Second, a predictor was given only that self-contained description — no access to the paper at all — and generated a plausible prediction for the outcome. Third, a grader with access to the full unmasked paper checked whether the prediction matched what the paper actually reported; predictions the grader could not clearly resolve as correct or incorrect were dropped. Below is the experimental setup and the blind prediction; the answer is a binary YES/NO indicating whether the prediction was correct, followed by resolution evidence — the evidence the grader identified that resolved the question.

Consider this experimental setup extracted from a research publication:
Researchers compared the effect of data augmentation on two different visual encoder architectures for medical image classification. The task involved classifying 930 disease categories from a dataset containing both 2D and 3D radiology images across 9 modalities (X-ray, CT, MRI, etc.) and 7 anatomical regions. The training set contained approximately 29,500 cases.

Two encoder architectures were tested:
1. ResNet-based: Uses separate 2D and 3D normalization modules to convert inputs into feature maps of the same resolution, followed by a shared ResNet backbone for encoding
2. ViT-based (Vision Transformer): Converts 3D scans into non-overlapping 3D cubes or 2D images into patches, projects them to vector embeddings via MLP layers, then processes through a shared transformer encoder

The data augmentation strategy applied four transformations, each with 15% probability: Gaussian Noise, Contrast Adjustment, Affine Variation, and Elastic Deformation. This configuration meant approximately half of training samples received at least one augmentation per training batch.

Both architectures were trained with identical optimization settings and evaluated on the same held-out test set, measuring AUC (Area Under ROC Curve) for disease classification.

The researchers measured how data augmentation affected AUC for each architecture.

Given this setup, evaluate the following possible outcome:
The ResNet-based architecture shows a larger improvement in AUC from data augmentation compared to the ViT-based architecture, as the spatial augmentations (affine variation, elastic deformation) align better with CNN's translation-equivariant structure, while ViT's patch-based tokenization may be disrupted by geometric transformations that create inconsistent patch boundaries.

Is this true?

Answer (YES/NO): NO